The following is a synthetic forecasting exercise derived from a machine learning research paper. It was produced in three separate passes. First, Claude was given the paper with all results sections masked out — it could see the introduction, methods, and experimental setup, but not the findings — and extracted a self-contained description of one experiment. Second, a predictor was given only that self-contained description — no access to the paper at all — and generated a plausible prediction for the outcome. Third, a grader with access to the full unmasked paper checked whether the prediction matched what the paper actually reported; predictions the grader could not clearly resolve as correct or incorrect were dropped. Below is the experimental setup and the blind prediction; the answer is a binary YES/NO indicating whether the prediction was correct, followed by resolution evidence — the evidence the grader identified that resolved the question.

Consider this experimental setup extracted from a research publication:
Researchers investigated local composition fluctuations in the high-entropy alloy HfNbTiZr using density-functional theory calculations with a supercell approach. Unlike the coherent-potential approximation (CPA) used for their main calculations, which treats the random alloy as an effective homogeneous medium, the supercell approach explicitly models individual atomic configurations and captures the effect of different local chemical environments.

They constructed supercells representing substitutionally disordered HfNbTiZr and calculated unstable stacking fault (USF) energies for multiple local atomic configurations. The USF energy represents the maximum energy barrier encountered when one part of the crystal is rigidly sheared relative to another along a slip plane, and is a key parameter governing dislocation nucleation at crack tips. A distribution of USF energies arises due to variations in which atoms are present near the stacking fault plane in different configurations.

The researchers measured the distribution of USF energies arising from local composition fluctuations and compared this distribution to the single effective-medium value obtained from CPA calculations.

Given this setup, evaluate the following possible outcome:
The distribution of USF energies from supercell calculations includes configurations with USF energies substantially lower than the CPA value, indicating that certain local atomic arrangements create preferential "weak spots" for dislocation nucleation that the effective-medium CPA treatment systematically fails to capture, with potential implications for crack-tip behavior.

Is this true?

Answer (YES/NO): NO